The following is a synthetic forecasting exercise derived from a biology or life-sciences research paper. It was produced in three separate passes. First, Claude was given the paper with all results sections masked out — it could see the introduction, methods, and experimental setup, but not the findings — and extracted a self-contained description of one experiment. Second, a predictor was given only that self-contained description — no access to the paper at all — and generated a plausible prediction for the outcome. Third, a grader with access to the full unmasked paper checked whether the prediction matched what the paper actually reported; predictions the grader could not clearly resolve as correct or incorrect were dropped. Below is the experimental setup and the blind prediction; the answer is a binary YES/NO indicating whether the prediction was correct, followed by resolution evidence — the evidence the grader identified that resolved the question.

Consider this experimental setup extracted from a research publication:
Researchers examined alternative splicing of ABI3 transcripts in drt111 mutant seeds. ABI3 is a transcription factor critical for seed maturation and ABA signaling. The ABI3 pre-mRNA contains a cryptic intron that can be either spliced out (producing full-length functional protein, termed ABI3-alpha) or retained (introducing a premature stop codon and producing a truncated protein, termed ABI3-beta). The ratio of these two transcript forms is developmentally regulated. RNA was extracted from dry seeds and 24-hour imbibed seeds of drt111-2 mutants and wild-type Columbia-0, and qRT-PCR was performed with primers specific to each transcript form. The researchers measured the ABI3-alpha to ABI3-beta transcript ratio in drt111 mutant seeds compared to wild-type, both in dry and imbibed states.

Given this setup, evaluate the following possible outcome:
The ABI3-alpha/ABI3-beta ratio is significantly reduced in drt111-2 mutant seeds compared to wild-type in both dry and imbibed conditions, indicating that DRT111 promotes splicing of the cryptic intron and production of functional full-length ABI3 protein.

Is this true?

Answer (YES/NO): NO